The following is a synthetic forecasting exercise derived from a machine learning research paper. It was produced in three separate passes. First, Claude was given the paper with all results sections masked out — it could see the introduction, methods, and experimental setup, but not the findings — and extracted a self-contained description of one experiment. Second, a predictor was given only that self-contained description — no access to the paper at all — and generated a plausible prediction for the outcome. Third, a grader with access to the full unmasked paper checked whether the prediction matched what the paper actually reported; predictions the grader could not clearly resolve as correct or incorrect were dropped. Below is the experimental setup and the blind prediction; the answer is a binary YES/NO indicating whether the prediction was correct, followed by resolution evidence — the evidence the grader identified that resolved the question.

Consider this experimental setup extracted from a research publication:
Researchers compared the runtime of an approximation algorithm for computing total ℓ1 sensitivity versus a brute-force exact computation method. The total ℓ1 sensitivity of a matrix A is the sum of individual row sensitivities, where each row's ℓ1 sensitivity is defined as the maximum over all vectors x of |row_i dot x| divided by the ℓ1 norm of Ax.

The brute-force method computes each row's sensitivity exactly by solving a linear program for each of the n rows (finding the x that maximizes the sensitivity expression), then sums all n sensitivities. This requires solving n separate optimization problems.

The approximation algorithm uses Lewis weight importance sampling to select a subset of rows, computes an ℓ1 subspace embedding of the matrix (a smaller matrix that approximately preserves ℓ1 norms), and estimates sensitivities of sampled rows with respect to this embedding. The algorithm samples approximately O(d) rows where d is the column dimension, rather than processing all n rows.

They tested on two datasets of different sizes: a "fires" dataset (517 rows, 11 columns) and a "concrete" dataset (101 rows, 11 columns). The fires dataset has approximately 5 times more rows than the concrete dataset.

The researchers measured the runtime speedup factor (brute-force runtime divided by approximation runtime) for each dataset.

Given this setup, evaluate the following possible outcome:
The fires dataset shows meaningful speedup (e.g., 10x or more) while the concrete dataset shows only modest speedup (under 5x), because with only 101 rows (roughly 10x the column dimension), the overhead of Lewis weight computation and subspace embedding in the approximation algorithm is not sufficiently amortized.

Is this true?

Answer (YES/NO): NO